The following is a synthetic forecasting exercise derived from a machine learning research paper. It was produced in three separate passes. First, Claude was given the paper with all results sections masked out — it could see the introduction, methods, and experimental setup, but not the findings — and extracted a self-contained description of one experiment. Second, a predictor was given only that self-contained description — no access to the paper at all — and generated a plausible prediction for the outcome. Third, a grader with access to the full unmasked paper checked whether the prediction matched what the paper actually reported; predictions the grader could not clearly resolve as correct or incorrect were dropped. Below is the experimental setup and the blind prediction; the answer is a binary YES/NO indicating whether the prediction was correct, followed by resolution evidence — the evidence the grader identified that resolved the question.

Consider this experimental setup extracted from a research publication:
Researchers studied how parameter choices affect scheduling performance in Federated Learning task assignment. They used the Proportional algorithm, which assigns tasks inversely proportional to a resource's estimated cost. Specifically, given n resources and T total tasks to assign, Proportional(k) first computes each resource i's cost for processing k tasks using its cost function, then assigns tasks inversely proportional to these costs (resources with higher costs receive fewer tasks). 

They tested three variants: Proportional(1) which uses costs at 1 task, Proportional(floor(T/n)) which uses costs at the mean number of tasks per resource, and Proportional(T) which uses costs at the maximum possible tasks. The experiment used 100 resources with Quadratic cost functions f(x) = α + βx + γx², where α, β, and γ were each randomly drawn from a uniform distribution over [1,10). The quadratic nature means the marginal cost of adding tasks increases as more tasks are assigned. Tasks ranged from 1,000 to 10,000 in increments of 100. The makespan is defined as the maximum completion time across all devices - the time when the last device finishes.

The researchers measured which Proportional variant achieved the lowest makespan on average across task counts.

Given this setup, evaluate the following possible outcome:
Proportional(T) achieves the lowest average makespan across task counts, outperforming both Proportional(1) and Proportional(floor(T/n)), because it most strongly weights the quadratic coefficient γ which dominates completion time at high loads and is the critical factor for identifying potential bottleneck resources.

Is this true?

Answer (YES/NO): NO